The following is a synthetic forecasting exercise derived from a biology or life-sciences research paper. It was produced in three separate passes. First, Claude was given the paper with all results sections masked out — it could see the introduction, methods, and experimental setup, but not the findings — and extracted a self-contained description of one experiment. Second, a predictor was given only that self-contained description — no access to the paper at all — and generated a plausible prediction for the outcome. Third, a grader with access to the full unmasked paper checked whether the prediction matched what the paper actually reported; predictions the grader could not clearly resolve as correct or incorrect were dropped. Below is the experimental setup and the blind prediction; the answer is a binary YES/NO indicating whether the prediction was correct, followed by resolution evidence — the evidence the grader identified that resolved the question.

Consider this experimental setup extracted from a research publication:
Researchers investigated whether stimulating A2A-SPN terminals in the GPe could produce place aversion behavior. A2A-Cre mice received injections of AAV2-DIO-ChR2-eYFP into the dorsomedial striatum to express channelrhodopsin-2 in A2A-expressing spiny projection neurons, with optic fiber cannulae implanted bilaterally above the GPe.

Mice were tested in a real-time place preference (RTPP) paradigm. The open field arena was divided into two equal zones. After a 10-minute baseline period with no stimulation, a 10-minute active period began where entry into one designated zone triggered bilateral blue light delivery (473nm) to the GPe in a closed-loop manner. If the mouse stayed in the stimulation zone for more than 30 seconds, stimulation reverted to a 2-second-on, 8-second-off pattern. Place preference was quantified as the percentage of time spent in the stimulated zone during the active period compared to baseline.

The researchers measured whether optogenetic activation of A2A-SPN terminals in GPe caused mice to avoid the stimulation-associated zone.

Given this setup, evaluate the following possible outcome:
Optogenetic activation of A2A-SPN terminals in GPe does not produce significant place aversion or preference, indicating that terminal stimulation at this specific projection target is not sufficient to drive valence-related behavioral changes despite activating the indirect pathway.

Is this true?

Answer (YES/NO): NO